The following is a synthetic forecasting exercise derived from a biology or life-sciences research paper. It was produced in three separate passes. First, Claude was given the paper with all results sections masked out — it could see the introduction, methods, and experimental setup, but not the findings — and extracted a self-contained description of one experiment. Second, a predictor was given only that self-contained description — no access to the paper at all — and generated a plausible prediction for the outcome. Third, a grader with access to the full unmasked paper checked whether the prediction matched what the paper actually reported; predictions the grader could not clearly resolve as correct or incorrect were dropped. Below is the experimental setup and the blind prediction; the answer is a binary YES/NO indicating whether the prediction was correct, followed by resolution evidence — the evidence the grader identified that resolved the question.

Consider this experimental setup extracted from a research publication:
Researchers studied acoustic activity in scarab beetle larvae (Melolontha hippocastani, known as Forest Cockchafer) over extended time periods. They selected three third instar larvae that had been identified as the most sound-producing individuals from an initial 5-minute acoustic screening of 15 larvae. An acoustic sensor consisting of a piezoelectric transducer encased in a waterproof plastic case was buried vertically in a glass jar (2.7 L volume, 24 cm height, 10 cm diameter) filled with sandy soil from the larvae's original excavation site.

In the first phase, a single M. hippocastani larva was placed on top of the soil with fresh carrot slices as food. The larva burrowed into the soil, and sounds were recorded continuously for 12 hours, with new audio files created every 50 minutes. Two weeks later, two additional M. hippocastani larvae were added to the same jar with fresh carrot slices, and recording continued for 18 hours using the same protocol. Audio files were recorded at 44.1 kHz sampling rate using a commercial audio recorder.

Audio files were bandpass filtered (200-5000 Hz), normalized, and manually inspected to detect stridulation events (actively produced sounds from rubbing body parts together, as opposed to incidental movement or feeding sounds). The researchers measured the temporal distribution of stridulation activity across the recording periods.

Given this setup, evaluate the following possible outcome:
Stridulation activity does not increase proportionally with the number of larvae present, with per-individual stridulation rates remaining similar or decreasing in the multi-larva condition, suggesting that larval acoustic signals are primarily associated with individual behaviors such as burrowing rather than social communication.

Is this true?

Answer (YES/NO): NO